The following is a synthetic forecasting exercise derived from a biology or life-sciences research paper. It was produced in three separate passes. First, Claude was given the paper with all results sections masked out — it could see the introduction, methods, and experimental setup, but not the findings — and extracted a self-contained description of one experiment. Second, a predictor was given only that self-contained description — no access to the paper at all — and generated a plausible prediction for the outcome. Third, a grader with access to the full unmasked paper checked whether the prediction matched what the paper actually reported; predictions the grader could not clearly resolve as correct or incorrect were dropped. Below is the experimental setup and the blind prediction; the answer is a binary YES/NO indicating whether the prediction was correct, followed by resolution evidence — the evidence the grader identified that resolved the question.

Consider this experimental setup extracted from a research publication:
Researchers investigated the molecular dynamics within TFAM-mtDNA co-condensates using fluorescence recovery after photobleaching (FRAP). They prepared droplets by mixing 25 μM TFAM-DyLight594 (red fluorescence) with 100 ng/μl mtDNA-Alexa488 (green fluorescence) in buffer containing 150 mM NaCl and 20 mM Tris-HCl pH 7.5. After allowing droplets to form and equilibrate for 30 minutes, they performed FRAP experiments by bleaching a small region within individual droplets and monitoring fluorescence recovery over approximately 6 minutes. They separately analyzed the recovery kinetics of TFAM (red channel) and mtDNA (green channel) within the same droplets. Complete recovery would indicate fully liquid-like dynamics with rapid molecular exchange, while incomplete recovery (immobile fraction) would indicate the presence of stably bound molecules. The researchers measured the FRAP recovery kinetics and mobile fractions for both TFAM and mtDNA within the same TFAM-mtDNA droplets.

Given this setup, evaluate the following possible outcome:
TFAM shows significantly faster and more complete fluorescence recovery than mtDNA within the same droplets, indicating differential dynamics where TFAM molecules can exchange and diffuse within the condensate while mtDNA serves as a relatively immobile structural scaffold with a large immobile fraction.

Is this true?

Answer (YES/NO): YES